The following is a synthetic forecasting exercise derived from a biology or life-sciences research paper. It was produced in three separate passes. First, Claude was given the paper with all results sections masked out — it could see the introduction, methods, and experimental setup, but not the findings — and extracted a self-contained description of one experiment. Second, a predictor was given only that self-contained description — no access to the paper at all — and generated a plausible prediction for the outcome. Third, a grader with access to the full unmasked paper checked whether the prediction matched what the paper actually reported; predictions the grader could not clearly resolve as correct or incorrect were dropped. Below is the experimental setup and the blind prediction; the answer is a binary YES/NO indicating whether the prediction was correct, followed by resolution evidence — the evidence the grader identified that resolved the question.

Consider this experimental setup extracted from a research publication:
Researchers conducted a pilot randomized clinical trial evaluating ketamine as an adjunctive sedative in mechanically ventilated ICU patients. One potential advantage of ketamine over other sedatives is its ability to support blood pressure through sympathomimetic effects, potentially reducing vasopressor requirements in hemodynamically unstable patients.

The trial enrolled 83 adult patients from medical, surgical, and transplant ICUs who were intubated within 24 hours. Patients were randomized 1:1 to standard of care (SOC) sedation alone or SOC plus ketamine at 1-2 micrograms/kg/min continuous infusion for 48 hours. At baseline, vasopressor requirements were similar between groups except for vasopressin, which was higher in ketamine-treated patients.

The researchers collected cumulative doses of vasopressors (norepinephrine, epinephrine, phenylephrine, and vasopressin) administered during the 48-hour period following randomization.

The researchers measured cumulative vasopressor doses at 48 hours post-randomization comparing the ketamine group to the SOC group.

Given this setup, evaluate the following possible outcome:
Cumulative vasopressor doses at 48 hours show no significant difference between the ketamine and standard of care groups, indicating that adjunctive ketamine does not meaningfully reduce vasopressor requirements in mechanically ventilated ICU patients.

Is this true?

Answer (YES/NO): YES